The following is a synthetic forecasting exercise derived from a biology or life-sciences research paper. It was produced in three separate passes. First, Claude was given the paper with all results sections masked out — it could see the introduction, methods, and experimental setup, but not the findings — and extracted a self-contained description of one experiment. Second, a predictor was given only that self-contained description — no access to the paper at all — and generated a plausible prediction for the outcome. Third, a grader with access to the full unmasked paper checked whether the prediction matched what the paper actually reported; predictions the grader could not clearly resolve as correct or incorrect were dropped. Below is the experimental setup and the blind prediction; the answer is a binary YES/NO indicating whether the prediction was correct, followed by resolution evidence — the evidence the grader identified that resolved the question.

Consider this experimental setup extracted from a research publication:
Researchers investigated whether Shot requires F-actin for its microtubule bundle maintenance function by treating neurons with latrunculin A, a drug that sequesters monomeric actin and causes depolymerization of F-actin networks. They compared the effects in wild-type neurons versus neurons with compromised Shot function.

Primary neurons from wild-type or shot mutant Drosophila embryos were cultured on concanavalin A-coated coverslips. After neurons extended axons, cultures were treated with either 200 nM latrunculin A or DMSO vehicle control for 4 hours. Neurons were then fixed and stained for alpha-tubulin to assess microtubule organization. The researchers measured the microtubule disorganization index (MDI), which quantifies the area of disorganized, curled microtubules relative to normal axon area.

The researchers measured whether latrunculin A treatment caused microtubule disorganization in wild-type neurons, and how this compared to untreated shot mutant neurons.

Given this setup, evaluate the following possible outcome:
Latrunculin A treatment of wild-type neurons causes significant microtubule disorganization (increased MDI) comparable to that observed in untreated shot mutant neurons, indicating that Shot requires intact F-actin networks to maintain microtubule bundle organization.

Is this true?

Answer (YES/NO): NO